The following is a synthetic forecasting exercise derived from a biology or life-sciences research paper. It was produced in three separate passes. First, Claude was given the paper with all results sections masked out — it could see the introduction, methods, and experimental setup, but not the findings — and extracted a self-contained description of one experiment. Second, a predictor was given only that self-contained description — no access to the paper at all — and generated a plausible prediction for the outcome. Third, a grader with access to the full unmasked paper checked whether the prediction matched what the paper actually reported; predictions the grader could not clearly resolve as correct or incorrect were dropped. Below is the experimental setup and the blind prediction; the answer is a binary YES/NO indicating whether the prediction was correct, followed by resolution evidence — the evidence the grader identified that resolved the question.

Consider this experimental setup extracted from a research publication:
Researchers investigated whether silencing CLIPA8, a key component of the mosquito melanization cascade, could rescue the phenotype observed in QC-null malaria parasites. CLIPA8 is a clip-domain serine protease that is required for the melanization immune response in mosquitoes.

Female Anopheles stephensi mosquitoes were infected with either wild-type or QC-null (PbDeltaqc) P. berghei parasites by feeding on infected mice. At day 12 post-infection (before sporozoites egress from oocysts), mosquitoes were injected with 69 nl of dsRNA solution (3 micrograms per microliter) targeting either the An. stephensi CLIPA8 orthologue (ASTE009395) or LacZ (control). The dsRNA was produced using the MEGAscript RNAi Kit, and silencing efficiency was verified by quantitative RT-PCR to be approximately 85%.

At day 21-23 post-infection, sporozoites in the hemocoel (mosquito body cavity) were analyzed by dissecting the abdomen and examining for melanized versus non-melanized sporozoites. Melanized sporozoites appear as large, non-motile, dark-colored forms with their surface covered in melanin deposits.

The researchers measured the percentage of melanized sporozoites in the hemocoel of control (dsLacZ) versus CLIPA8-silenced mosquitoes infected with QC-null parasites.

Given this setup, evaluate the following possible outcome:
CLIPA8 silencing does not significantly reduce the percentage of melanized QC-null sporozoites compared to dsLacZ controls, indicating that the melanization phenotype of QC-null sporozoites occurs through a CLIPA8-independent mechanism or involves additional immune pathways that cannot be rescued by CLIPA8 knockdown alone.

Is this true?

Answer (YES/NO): NO